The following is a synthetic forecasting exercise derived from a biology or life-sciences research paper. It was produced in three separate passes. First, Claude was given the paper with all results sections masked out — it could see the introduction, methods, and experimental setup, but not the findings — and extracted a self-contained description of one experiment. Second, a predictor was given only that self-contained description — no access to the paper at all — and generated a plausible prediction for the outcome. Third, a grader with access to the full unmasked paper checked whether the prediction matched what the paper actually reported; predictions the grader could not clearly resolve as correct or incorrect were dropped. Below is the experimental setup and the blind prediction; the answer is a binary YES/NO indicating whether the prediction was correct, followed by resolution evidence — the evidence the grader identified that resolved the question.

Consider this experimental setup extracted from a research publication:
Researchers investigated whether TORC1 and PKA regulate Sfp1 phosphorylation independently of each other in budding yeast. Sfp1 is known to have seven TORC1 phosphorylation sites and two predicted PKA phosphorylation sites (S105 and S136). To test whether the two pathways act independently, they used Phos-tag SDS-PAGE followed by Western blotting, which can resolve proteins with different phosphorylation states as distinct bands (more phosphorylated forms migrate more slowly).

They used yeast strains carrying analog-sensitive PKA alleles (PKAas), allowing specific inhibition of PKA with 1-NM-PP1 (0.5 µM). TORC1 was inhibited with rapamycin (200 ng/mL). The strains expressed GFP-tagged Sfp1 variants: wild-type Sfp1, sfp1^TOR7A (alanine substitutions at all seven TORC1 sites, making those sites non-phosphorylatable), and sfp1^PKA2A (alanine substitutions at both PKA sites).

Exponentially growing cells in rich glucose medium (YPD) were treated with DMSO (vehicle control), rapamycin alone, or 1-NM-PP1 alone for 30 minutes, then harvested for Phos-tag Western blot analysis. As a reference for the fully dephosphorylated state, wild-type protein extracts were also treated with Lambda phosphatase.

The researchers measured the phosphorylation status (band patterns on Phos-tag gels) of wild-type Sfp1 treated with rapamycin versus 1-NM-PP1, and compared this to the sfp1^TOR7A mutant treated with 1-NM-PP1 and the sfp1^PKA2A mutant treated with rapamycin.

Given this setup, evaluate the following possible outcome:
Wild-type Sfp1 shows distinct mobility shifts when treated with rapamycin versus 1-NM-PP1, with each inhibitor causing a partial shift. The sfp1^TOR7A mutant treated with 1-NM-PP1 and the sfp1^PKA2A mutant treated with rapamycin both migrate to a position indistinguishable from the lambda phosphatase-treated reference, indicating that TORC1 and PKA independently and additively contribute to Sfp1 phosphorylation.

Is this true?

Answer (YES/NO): NO